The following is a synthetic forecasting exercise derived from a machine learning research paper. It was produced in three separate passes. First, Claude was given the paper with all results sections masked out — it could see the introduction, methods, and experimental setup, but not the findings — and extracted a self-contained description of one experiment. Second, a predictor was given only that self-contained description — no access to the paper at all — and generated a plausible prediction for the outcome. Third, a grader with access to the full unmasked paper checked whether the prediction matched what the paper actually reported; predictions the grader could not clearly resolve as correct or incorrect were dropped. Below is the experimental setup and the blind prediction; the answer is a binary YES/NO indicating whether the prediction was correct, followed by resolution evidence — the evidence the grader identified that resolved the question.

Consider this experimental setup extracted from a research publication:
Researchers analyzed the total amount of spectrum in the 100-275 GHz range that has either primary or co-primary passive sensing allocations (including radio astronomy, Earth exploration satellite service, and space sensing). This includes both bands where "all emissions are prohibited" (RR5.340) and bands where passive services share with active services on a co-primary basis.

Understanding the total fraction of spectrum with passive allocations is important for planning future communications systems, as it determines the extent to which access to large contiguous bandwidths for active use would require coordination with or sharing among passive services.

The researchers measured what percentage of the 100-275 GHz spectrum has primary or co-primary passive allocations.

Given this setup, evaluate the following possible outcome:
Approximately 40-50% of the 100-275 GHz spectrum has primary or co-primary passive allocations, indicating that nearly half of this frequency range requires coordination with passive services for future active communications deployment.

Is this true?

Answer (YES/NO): NO